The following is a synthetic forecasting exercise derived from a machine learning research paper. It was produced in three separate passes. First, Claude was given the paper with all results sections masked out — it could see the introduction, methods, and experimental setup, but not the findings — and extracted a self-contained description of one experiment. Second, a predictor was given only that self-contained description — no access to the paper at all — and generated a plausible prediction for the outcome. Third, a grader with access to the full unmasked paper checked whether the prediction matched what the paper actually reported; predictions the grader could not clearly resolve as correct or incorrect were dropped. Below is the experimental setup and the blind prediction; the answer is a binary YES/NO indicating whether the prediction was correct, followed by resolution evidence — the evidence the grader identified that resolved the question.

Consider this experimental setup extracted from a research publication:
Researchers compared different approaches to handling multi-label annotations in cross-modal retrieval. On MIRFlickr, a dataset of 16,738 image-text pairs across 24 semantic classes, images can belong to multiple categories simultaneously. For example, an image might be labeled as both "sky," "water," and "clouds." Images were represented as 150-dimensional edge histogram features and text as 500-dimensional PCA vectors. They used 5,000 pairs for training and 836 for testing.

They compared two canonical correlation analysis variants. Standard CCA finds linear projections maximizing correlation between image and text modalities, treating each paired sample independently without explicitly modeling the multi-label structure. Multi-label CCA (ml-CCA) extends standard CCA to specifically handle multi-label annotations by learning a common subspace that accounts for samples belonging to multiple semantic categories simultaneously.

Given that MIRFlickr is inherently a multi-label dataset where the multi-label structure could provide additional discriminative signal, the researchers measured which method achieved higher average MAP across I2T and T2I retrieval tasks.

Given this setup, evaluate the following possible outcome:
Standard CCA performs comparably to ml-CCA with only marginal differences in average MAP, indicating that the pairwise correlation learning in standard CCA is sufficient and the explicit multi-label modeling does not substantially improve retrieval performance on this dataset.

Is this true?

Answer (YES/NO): NO